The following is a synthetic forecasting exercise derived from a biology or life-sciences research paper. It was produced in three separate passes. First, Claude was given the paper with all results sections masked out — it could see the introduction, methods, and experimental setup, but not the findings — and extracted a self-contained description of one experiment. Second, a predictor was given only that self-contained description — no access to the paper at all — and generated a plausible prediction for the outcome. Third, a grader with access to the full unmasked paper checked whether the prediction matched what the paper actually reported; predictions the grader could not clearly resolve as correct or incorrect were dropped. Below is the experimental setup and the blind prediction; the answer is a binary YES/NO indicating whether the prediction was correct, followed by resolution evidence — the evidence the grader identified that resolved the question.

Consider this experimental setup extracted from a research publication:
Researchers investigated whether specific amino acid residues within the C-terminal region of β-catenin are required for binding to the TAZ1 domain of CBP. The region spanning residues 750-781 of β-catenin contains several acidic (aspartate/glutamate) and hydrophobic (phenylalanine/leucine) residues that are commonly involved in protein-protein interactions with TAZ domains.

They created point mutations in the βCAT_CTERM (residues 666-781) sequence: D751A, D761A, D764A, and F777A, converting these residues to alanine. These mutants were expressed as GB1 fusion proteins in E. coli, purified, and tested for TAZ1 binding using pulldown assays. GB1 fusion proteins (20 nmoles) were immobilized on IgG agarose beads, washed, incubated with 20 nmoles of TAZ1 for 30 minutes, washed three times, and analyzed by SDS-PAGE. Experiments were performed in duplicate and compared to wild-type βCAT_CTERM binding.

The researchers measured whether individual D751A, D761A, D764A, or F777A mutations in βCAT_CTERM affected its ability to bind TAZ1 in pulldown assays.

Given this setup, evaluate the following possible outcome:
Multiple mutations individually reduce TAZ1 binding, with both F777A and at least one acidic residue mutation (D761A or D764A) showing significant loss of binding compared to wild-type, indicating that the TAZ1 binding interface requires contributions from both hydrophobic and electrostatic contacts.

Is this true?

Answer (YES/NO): YES